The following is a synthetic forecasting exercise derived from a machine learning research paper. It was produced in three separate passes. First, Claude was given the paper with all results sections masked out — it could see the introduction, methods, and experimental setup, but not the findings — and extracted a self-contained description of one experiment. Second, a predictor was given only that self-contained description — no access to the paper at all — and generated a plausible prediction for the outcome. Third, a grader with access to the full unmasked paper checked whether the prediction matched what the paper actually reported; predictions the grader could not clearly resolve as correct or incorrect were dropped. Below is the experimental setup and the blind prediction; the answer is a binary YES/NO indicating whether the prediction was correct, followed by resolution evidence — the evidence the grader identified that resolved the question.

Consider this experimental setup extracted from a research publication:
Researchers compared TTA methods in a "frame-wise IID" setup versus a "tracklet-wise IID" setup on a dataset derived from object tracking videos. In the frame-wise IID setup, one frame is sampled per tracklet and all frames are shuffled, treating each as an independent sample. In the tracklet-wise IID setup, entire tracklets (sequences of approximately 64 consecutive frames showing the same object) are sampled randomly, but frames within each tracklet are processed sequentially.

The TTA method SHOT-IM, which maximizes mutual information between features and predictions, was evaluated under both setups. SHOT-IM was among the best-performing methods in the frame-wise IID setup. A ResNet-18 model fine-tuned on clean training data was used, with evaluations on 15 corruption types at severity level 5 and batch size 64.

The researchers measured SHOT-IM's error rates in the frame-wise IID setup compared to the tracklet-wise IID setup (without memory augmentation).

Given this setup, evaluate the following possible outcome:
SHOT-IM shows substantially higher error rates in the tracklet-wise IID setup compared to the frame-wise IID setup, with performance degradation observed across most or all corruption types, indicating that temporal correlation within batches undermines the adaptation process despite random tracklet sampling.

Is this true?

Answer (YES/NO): YES